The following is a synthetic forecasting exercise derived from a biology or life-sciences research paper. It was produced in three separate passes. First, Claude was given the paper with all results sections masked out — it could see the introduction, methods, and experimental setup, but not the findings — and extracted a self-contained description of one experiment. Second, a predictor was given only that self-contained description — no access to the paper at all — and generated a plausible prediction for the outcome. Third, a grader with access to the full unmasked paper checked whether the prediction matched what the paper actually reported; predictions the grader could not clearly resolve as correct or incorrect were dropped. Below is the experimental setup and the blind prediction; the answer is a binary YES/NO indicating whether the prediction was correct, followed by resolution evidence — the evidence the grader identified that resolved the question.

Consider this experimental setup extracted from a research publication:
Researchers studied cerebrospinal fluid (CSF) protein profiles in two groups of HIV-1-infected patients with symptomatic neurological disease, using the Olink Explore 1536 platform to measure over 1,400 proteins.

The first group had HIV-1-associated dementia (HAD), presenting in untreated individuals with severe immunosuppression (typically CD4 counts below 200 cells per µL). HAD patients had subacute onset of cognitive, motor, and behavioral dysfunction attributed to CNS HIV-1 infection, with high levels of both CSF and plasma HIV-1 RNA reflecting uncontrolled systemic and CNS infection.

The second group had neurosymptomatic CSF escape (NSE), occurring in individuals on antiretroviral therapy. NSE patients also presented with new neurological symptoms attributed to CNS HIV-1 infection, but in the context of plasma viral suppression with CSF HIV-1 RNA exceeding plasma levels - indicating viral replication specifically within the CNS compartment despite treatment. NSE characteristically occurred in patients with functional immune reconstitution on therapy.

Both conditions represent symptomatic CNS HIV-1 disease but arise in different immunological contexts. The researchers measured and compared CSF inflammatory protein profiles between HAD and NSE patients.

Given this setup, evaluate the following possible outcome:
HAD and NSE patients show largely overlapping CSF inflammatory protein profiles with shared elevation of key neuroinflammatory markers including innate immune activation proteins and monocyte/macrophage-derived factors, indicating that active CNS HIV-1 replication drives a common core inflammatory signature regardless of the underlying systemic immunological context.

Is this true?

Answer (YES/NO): NO